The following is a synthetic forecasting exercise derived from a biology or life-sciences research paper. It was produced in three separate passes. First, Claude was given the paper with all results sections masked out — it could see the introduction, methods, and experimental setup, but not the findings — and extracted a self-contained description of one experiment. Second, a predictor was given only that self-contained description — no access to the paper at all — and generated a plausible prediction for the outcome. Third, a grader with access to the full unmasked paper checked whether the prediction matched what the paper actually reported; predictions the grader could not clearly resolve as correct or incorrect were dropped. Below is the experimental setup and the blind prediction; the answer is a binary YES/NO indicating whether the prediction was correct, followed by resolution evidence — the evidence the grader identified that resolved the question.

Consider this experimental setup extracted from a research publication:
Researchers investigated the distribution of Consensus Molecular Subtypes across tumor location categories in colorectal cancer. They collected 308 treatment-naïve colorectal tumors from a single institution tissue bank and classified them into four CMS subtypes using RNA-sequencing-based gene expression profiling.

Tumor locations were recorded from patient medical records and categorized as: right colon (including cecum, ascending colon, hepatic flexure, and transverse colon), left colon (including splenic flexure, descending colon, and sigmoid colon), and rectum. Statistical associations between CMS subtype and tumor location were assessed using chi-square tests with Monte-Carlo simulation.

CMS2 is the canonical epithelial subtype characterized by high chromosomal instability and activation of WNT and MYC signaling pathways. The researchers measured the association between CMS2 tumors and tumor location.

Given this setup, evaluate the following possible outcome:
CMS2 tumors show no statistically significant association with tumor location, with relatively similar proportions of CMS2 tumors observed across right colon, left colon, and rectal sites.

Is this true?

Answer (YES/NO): NO